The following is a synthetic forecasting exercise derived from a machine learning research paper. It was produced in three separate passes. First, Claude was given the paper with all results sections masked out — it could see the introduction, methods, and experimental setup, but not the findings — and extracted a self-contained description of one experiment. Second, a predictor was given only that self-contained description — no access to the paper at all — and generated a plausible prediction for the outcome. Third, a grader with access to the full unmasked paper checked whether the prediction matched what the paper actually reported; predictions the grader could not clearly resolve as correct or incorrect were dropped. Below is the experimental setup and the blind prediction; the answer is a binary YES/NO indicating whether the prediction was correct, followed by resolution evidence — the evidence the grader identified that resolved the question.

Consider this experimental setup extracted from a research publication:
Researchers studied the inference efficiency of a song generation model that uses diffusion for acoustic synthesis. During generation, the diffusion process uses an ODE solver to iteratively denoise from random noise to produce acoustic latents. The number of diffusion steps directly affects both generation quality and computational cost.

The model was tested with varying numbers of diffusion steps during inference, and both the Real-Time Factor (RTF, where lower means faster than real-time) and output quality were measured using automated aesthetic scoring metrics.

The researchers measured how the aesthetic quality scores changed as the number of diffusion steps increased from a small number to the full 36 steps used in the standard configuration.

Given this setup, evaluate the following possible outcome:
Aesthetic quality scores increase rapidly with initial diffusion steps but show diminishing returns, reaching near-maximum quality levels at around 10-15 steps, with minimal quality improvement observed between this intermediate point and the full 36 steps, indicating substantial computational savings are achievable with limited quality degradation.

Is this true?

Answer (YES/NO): YES